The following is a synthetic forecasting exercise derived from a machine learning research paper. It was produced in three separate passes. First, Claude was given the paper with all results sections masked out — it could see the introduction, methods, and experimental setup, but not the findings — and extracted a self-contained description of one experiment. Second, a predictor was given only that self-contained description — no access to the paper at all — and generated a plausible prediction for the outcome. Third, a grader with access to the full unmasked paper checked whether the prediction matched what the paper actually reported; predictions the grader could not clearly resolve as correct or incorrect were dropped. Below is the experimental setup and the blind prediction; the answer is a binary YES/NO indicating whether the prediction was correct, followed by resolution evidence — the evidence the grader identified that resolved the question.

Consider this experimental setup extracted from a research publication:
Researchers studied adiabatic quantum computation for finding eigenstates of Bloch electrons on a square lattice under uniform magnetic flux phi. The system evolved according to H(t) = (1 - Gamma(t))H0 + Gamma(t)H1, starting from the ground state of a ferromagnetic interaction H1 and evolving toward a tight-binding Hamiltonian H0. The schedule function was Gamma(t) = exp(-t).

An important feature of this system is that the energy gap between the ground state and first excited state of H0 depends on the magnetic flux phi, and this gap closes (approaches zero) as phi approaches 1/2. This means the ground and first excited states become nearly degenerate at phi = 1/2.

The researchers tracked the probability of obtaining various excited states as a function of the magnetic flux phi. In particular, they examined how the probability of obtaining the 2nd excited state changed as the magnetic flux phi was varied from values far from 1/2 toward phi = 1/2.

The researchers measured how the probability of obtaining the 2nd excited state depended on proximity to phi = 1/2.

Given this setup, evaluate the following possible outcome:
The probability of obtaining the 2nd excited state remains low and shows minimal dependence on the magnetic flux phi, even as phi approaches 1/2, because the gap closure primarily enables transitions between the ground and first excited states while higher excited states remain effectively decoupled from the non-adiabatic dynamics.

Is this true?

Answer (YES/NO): NO